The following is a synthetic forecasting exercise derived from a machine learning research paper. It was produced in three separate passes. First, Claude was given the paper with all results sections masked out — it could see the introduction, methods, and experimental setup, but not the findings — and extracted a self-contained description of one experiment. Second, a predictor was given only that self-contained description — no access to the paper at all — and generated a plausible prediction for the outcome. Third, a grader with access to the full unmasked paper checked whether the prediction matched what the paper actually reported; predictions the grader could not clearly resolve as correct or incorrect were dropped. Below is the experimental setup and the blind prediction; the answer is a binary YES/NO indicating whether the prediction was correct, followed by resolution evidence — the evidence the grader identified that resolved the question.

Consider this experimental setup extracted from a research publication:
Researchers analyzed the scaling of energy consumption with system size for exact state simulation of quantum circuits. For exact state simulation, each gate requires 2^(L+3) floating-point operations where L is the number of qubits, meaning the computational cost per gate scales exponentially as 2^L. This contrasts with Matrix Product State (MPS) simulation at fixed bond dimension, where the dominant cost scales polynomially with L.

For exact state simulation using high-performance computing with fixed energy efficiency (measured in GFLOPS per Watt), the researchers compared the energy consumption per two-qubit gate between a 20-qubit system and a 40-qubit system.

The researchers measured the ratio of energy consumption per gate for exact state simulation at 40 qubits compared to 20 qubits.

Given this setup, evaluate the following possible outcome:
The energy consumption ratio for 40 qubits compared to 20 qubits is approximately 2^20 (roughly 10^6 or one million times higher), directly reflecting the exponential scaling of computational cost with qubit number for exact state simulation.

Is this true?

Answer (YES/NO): YES